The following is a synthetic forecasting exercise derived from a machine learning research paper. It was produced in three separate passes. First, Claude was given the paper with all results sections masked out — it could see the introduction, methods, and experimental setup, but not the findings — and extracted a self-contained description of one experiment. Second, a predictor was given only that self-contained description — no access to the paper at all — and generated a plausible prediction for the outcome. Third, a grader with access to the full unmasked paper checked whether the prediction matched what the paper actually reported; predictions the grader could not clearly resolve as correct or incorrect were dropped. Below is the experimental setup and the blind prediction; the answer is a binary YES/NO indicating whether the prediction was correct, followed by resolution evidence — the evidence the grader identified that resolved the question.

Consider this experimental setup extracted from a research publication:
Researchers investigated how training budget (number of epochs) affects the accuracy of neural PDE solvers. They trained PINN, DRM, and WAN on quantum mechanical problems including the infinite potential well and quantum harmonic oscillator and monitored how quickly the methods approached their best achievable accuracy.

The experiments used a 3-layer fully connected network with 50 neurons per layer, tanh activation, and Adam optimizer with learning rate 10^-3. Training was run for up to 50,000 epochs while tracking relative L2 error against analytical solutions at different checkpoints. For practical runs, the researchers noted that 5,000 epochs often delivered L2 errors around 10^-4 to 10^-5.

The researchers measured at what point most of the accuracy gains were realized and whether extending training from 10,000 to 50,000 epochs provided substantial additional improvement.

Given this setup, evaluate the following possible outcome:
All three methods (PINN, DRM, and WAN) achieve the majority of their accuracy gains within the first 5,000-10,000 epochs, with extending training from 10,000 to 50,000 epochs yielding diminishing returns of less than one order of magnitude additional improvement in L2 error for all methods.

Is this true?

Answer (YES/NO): NO